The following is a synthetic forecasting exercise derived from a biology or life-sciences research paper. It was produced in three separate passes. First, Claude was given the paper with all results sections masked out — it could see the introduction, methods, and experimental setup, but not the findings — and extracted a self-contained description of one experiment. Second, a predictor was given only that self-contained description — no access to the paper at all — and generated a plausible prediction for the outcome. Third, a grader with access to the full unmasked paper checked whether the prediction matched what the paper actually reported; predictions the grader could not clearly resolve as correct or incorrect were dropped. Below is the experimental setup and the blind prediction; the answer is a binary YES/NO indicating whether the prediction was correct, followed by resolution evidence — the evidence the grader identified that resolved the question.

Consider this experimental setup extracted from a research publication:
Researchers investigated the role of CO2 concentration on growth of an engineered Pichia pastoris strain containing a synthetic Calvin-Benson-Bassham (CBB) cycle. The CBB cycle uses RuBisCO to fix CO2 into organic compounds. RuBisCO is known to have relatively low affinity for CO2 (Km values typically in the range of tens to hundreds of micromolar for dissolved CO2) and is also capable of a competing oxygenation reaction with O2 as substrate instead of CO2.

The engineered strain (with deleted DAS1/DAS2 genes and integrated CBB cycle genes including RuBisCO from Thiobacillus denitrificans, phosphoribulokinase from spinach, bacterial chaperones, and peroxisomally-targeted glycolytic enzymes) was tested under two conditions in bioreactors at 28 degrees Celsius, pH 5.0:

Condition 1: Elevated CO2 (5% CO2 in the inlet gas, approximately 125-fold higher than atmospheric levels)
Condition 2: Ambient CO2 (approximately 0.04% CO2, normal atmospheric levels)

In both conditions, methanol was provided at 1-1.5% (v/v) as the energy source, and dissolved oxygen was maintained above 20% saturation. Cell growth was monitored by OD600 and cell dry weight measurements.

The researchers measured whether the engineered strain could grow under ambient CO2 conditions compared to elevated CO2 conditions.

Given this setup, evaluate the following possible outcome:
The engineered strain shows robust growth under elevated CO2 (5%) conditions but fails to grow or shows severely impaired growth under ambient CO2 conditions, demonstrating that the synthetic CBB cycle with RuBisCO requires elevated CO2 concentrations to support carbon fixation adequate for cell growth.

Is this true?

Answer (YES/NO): YES